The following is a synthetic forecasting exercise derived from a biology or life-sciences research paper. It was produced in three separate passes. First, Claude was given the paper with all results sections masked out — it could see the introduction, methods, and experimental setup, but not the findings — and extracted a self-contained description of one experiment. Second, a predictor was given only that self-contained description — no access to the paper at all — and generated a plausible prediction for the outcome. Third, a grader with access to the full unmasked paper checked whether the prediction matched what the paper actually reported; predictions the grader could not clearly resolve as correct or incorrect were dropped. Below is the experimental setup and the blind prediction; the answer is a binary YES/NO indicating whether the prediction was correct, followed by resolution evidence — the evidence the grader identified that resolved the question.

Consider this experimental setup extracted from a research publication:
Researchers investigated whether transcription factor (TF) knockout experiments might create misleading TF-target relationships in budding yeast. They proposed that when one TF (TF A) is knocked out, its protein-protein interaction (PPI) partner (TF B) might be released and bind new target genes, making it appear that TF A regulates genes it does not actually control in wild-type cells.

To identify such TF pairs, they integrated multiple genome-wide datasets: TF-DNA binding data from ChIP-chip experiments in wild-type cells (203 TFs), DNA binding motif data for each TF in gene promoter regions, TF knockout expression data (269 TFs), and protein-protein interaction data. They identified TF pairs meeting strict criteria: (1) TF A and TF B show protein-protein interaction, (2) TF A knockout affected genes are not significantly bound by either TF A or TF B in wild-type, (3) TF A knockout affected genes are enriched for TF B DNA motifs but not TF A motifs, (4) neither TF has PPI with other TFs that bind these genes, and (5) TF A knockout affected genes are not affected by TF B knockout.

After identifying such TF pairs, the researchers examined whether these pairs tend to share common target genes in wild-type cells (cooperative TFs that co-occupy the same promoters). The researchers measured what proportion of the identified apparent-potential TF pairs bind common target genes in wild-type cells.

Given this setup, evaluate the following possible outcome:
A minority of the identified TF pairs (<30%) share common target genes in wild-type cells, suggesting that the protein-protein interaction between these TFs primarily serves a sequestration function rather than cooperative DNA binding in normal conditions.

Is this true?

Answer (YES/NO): NO